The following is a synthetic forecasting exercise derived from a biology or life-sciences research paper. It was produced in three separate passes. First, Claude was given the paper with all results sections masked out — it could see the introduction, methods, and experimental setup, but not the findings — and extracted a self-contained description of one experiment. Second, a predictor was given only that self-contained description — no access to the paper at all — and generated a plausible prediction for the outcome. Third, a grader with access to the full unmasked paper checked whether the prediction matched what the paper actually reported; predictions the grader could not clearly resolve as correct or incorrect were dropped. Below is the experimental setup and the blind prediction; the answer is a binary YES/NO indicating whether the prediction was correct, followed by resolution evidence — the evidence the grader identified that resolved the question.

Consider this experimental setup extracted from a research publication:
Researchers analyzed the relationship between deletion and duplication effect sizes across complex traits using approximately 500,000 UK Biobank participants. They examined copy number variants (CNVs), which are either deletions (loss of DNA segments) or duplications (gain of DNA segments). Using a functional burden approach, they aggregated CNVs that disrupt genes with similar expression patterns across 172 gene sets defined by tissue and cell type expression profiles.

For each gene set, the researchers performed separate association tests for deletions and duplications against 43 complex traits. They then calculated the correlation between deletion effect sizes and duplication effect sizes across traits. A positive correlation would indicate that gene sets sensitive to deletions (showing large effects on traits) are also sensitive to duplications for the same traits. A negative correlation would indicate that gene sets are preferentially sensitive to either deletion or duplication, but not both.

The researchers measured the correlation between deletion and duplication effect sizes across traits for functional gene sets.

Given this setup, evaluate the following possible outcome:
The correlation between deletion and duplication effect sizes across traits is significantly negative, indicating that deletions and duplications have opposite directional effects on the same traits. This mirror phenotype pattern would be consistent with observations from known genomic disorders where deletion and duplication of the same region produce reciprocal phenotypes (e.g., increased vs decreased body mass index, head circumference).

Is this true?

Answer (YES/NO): NO